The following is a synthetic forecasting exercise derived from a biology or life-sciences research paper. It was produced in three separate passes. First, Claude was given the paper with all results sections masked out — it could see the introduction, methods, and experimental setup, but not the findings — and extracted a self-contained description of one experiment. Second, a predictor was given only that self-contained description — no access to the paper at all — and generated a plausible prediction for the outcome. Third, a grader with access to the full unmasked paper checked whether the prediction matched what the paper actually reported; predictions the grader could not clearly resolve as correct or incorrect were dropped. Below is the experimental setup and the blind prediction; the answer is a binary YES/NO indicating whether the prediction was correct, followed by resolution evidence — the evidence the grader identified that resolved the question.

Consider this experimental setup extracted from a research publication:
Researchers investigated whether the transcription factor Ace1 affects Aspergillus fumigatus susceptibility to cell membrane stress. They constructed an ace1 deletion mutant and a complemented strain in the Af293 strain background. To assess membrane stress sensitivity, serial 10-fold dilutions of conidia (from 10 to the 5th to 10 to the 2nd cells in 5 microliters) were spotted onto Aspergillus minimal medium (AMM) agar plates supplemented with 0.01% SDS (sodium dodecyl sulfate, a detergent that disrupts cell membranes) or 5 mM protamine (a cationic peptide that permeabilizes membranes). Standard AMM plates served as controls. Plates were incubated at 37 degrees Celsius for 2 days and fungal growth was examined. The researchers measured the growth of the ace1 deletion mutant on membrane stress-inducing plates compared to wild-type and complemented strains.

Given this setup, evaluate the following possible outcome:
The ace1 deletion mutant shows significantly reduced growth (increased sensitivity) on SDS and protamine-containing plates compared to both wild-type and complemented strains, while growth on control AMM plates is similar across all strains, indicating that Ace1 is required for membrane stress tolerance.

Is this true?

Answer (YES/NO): YES